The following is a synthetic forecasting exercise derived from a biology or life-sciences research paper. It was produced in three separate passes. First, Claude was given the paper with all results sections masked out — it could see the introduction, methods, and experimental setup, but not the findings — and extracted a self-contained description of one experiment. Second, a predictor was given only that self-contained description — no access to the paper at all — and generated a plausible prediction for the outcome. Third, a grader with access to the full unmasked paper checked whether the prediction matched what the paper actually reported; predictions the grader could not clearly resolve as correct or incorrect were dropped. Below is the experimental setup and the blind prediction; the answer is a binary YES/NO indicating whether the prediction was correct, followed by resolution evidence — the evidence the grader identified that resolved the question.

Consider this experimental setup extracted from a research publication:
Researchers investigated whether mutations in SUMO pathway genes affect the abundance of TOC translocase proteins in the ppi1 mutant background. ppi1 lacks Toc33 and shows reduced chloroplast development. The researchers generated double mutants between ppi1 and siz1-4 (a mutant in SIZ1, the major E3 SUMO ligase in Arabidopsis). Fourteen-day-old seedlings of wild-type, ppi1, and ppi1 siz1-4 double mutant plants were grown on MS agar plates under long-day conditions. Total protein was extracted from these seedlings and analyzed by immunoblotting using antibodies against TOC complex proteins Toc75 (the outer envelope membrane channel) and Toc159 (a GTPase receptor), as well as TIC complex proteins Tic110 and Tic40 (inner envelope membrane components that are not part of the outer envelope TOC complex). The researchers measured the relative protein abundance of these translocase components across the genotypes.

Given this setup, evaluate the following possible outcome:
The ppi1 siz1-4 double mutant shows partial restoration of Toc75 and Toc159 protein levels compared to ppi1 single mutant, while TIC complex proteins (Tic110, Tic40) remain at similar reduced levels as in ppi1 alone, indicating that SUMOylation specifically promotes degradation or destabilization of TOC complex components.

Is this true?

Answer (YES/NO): YES